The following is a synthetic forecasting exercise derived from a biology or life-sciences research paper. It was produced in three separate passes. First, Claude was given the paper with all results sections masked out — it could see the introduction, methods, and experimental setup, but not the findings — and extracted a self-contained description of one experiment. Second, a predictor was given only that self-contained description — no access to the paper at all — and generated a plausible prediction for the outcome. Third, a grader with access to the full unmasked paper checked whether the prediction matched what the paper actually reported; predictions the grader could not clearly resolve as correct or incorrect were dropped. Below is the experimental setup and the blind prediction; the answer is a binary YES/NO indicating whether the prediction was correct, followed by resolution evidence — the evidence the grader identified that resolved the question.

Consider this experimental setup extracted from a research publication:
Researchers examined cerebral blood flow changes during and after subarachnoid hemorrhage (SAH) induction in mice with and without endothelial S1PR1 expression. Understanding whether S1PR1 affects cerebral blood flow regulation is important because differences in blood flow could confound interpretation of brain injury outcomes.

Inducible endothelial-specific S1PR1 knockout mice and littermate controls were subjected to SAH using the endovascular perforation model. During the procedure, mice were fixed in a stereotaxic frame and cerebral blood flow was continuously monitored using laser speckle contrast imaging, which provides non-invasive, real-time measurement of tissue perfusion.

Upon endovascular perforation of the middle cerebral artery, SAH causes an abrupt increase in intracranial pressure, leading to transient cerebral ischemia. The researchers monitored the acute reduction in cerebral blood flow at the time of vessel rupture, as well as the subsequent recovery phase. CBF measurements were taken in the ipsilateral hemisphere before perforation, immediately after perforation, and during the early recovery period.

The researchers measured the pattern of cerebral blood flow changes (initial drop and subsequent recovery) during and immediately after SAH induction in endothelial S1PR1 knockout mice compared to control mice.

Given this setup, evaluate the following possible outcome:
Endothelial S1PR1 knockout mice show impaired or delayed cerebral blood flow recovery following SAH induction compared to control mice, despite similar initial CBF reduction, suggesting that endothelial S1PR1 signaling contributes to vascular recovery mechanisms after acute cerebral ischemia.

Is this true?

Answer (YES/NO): NO